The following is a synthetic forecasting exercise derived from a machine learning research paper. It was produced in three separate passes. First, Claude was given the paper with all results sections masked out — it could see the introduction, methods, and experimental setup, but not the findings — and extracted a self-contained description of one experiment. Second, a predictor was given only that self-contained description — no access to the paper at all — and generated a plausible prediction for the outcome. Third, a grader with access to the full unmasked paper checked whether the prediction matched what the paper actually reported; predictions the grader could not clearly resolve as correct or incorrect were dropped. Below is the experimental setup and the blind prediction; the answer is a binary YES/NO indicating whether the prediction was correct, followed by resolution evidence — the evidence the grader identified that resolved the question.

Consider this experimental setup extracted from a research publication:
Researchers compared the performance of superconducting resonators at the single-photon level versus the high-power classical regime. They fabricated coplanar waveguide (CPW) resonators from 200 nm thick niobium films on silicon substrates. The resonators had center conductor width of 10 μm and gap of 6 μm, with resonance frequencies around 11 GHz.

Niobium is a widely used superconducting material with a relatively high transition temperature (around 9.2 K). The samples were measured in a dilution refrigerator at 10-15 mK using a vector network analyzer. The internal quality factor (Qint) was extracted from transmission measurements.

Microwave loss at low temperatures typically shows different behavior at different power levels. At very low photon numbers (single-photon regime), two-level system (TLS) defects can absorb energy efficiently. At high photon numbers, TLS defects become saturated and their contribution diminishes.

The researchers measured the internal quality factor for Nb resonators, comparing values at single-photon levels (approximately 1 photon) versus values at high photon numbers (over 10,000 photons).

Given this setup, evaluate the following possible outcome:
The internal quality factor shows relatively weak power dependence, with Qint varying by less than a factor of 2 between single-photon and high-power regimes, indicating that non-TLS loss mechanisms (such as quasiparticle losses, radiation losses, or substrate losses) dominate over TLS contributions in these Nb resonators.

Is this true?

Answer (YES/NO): NO